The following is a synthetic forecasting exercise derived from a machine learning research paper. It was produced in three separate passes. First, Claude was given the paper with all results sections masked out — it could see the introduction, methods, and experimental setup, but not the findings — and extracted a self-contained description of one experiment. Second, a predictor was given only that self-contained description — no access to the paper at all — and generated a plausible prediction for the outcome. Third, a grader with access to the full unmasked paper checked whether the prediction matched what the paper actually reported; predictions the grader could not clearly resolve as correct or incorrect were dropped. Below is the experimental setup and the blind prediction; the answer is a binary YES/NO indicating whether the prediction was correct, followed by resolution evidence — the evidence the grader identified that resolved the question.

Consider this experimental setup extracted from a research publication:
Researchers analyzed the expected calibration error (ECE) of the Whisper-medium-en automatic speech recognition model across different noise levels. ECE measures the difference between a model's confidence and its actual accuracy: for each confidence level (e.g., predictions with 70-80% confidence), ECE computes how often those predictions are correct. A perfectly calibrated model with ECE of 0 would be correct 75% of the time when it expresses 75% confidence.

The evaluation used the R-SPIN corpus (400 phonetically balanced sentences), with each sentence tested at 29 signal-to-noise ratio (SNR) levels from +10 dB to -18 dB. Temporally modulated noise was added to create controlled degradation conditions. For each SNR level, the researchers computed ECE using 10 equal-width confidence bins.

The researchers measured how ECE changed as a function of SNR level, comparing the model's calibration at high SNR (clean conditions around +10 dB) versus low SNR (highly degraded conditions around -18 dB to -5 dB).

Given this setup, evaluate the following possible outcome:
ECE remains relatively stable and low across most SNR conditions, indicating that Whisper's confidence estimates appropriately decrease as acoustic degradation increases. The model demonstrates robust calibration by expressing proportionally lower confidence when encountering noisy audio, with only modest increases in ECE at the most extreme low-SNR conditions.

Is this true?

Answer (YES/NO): NO